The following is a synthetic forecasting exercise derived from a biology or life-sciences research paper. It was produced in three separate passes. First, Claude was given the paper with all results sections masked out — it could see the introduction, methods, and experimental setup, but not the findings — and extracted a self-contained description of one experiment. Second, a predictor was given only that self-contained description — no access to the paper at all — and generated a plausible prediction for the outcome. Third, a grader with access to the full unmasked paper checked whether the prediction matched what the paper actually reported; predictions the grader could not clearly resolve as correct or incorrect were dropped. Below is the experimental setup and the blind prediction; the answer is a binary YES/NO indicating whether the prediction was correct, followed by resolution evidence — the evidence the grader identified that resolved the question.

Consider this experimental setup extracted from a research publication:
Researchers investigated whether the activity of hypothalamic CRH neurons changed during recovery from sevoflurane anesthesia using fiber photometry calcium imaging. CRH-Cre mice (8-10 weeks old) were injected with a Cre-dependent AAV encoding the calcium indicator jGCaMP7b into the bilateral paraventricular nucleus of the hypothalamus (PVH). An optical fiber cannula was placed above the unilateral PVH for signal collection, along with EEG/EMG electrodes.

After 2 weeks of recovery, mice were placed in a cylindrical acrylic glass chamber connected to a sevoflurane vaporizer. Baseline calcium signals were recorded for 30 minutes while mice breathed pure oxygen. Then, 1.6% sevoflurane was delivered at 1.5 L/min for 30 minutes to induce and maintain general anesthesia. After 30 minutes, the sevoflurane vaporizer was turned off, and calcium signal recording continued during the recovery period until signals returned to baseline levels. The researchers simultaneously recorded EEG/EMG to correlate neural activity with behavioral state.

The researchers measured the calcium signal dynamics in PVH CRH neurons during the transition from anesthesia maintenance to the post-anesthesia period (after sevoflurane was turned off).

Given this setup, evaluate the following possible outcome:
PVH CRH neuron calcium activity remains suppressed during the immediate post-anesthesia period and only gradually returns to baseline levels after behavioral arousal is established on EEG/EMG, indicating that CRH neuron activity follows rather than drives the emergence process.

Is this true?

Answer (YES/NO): NO